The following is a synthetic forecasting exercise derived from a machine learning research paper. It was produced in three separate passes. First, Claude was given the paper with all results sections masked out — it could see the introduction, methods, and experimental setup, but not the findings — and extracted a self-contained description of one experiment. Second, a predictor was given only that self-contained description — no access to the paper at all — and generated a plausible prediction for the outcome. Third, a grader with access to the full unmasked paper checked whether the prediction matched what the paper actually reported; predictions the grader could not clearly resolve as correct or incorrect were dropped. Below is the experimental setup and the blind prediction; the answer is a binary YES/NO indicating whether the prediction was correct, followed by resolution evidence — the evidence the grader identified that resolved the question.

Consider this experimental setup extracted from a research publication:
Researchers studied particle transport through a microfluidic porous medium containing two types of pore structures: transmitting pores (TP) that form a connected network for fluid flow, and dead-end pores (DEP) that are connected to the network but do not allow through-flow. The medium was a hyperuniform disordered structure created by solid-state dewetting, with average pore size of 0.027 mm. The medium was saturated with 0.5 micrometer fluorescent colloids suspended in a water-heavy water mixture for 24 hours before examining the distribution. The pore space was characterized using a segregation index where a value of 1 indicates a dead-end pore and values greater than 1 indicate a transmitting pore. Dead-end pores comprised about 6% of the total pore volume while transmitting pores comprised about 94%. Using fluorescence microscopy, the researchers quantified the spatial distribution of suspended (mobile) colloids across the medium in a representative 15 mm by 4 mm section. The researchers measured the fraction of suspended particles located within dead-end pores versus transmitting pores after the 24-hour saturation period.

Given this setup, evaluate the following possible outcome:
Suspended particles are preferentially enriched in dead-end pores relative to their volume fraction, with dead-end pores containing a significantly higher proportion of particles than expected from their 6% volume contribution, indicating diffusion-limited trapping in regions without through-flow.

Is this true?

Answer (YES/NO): YES